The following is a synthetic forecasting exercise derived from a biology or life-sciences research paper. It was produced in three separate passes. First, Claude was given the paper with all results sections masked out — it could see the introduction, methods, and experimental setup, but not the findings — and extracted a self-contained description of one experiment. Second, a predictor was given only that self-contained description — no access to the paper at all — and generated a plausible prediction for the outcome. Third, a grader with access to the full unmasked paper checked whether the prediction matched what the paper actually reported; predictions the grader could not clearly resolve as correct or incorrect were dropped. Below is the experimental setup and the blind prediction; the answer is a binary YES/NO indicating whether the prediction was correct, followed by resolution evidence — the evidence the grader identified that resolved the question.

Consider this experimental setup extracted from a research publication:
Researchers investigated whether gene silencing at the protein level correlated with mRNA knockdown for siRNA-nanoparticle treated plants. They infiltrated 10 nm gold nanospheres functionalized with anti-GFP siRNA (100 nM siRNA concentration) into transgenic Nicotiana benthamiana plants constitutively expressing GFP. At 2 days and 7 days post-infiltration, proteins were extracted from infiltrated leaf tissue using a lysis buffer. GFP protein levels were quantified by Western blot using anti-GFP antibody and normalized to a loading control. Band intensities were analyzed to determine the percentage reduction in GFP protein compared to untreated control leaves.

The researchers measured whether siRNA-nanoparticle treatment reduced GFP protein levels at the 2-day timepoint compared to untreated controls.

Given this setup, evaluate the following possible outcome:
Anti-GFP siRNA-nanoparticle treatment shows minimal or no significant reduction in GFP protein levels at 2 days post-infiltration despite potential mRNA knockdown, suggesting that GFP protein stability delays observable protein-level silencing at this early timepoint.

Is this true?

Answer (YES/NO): NO